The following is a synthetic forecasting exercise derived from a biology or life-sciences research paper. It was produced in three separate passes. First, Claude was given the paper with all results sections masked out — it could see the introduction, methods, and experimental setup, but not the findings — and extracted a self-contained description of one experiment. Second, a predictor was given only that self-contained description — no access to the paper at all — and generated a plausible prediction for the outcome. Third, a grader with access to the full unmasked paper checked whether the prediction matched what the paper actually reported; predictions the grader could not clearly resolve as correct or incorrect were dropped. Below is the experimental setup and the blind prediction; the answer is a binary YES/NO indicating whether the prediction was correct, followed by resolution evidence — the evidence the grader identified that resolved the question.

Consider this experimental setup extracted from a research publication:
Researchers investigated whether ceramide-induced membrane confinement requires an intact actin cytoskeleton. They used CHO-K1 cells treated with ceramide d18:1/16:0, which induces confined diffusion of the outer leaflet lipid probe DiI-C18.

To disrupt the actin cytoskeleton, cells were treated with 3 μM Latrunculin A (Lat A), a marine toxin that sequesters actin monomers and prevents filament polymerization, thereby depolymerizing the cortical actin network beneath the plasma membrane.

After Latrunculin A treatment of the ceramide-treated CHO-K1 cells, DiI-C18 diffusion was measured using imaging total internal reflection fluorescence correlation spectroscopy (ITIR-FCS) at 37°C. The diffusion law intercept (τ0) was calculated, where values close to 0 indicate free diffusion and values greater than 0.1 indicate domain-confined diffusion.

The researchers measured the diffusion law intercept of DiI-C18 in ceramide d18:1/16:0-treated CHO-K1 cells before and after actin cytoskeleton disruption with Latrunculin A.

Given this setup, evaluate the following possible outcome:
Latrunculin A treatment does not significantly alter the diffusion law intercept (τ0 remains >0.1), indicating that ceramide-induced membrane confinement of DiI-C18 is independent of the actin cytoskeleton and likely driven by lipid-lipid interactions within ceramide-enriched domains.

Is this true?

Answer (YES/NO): NO